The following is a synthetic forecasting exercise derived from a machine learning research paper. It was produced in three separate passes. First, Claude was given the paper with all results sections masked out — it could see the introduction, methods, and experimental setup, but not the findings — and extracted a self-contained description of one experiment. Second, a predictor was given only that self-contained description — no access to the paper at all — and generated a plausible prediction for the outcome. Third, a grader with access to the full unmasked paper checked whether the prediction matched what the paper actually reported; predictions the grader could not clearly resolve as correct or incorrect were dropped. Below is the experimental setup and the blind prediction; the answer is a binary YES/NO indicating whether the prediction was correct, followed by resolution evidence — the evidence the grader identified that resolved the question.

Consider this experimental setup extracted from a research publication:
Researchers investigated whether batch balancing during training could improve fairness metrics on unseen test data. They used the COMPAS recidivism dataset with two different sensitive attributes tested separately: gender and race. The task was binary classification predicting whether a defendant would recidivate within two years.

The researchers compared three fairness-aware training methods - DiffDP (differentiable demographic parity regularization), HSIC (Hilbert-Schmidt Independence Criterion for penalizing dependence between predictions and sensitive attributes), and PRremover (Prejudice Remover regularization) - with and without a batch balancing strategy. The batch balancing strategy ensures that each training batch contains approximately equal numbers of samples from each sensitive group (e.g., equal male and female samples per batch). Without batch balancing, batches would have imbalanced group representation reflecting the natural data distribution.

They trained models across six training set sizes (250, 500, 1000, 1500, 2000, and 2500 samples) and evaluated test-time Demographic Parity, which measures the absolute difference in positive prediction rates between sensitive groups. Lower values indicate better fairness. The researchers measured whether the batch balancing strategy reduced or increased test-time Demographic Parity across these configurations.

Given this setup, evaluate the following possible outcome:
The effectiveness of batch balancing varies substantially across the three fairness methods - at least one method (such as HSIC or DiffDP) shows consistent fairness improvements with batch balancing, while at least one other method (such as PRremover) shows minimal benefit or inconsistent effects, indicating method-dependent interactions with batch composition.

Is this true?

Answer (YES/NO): YES